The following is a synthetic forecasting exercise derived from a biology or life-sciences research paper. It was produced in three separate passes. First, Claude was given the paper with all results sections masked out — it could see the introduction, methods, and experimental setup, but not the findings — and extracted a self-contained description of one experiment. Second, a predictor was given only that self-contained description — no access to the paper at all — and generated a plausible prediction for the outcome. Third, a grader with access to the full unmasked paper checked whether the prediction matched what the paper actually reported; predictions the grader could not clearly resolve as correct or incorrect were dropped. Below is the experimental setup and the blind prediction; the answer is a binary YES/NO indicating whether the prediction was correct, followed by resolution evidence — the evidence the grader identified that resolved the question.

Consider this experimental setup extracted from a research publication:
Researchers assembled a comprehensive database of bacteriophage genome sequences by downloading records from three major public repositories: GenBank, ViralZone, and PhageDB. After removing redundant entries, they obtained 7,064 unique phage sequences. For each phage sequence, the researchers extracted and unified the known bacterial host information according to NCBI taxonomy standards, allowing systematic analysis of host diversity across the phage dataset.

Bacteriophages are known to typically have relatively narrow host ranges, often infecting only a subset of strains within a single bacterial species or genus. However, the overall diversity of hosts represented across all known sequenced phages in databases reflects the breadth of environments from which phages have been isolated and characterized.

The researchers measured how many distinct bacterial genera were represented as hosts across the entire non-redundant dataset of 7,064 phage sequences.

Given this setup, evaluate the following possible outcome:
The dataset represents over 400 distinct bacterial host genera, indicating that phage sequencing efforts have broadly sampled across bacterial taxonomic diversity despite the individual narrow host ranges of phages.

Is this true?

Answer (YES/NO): NO